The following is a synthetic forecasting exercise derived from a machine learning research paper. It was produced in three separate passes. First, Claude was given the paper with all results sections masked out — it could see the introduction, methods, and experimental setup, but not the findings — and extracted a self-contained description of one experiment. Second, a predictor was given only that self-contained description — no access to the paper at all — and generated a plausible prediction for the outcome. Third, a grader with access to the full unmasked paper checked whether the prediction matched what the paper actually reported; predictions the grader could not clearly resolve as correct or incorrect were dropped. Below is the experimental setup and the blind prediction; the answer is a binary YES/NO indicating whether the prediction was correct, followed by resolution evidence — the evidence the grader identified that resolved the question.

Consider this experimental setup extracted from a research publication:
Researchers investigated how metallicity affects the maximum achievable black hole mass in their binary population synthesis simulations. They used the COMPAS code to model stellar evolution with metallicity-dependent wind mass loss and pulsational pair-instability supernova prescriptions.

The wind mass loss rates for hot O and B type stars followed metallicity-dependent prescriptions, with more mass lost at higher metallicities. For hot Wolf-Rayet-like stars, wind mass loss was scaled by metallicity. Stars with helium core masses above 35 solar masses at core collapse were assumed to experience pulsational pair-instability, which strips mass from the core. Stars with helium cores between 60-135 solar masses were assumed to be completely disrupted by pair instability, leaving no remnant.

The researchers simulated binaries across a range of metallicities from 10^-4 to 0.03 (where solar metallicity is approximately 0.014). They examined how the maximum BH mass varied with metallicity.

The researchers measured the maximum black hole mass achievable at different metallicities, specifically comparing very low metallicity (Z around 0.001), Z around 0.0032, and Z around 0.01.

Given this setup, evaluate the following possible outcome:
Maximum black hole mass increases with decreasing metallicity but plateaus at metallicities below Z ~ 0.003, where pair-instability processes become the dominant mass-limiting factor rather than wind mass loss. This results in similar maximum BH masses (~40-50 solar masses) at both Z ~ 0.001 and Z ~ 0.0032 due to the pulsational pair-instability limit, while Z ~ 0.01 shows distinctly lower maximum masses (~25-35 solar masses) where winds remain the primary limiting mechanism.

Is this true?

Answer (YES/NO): NO